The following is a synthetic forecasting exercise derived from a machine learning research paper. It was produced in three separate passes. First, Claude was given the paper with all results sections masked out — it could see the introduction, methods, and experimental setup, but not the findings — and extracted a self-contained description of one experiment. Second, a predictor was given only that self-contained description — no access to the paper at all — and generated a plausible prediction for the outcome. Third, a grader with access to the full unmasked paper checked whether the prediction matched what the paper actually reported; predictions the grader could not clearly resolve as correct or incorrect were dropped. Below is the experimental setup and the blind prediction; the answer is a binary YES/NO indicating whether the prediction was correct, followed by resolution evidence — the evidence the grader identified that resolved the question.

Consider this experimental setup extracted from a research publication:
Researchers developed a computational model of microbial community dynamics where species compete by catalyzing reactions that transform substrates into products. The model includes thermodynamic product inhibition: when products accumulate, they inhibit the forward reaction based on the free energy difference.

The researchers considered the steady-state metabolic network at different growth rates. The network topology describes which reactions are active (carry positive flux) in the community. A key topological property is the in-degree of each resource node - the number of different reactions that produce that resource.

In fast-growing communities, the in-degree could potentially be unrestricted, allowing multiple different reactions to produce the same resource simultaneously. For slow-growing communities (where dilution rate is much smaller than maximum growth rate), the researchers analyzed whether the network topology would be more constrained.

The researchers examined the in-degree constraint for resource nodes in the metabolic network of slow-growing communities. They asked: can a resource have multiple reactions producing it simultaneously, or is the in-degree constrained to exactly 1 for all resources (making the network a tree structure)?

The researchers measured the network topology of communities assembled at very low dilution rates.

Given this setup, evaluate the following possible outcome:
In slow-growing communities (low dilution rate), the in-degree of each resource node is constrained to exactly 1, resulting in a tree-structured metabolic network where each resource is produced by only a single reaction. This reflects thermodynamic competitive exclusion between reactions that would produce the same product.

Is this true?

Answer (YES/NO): YES